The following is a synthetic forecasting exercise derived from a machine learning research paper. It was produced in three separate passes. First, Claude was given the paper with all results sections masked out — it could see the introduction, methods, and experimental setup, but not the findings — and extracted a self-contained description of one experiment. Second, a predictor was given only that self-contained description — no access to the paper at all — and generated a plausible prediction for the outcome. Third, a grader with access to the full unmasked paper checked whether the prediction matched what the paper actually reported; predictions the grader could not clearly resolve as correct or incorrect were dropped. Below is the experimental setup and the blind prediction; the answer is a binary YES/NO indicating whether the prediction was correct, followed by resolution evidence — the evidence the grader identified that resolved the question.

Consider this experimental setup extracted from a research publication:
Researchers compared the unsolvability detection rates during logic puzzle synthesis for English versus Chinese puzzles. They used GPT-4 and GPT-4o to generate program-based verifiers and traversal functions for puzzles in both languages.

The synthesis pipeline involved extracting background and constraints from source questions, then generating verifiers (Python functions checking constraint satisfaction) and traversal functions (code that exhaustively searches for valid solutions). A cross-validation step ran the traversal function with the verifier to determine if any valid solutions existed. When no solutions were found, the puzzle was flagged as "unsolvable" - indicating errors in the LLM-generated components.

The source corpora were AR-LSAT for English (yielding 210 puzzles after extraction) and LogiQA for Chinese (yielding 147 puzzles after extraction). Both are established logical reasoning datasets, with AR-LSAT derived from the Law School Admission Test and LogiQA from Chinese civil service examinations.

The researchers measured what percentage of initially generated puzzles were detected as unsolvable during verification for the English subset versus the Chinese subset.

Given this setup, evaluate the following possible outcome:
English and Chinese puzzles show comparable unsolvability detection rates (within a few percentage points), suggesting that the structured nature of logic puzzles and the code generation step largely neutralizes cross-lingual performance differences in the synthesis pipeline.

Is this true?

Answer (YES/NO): NO